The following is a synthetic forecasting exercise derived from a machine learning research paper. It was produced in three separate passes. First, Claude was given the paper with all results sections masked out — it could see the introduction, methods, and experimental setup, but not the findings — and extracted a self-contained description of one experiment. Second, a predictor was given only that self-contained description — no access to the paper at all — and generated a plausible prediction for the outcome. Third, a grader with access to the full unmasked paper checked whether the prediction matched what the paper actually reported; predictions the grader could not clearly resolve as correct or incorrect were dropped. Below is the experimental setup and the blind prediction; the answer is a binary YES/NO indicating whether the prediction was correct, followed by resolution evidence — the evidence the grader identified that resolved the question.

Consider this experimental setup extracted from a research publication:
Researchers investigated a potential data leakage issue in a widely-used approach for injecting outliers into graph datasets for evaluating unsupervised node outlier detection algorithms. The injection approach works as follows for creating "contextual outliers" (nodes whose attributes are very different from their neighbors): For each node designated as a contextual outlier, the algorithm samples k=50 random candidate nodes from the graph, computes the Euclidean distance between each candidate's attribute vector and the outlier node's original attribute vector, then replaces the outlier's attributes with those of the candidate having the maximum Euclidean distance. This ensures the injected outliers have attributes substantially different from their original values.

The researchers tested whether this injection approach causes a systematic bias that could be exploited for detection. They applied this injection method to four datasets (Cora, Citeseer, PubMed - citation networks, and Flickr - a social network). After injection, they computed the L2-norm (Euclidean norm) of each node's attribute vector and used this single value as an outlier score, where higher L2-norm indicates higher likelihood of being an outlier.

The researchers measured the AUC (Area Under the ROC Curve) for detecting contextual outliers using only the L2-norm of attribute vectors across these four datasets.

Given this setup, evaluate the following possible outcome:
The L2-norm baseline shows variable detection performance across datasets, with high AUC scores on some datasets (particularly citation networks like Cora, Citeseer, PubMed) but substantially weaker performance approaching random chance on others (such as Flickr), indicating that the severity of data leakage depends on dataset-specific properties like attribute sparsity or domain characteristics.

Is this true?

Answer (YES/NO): NO